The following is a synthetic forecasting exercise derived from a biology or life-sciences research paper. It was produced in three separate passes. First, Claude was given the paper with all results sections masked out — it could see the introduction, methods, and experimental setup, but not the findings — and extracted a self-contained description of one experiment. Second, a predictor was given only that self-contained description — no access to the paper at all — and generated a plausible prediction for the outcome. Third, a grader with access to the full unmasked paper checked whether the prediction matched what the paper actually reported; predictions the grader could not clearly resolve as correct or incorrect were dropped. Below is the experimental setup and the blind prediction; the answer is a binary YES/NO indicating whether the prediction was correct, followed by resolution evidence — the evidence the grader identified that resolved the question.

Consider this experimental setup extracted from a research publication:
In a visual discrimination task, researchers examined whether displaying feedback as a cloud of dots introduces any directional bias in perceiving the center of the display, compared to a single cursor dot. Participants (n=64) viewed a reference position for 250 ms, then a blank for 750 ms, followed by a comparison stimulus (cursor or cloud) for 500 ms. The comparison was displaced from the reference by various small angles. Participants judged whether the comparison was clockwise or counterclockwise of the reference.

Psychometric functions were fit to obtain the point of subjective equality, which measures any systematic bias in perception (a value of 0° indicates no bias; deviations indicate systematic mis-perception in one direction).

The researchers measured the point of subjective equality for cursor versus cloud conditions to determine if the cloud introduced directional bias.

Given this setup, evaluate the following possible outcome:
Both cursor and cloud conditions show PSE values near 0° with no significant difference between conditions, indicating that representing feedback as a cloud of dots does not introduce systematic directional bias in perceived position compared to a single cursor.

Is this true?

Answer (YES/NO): NO